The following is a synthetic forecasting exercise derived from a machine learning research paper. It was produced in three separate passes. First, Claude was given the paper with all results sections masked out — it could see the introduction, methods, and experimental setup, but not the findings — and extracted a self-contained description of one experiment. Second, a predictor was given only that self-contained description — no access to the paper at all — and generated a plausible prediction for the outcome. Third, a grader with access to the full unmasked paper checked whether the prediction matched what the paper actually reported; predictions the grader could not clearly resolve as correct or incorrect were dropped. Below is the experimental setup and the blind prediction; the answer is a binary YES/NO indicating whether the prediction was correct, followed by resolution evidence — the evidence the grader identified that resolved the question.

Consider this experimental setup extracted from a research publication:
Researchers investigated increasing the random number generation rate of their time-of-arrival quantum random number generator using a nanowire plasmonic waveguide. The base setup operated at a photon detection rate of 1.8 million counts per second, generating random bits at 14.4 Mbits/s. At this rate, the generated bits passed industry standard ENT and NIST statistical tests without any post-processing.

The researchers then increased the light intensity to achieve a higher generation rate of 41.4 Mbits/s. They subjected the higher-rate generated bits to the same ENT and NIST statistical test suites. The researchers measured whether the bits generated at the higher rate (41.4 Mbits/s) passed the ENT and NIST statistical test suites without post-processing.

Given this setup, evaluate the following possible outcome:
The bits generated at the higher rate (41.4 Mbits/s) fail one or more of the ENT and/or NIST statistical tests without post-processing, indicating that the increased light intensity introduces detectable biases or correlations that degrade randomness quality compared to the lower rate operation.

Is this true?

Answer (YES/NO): YES